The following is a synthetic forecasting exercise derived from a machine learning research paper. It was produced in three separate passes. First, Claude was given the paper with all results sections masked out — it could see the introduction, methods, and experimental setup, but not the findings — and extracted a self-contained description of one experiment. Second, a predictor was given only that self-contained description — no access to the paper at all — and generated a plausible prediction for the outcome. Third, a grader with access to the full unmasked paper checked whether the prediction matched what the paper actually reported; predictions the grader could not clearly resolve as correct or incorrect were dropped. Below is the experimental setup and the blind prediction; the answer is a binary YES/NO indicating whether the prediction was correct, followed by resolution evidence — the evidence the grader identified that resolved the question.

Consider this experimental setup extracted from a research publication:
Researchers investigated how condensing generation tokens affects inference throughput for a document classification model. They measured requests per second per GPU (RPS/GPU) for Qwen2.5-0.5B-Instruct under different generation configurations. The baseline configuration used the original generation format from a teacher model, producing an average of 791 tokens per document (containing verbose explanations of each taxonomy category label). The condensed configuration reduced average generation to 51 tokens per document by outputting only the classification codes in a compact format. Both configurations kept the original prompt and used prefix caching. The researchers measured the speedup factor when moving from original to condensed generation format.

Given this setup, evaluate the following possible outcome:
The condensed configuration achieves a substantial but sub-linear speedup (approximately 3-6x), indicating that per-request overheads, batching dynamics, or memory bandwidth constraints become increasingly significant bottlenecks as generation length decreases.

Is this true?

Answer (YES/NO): NO